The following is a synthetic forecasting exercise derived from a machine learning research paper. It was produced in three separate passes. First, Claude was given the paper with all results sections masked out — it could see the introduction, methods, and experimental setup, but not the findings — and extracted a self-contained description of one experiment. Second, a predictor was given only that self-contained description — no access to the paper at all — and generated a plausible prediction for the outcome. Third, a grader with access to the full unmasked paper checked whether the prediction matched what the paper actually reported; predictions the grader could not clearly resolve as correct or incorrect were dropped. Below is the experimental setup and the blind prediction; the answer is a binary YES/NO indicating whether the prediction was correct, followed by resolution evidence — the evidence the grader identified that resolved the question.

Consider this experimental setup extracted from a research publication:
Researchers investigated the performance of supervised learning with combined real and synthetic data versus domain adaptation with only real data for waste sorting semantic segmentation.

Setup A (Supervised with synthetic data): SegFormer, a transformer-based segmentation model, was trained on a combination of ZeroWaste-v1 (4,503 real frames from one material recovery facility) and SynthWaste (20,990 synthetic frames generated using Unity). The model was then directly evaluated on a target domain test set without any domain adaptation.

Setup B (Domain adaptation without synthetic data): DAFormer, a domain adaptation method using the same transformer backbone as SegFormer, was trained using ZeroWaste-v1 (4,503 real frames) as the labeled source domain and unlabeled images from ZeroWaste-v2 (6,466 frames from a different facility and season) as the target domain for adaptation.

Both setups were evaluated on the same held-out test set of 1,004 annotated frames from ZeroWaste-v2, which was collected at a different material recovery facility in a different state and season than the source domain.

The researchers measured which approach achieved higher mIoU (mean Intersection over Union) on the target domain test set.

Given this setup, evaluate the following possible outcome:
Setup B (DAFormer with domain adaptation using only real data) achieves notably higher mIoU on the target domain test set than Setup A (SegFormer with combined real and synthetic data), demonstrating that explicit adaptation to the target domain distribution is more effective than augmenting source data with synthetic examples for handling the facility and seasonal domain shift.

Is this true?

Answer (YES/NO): YES